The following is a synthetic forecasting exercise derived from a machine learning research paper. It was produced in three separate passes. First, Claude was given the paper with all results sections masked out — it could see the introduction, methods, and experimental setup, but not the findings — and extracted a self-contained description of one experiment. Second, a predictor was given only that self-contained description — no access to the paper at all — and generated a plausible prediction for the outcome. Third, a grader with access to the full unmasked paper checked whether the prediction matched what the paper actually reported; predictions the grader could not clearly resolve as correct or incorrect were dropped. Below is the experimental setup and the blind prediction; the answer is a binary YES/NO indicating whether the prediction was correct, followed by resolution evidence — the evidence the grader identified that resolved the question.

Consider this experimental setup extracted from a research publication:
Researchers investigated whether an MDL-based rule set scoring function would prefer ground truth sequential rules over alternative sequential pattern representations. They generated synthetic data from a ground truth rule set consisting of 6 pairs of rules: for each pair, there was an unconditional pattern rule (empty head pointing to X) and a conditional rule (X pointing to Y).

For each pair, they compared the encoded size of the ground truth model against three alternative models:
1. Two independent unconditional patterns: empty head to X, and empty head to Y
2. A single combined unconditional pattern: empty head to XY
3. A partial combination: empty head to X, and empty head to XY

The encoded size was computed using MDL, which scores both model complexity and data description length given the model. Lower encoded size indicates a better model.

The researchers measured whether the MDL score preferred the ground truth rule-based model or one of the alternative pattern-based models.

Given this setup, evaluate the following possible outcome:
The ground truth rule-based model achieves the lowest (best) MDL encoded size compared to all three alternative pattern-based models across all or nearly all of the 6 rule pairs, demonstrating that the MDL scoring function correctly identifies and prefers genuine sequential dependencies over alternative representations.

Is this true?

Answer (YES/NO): YES